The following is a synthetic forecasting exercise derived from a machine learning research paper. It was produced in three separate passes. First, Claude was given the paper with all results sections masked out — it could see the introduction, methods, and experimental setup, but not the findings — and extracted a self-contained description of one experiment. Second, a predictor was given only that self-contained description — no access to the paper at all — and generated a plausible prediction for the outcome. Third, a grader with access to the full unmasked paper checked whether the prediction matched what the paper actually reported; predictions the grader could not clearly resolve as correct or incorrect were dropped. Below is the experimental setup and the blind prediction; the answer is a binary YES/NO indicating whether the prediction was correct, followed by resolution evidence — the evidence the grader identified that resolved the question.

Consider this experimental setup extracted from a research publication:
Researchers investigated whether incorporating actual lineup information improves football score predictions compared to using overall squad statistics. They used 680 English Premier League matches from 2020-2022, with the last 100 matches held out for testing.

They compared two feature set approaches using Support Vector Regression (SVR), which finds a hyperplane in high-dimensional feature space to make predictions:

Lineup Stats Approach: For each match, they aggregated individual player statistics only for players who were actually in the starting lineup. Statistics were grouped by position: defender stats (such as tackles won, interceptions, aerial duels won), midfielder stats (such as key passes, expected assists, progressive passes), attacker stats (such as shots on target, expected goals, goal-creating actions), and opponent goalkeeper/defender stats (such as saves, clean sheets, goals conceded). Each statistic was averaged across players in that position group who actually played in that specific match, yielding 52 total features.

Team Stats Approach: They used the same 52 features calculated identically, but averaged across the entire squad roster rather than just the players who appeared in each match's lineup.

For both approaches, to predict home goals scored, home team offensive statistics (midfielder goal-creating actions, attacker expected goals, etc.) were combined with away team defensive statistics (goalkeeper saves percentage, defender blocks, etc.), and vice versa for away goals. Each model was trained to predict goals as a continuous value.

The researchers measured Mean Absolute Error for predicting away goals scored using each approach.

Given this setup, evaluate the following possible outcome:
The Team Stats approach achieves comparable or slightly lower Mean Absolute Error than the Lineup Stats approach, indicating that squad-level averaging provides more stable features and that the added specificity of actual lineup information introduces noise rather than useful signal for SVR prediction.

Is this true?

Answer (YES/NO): YES